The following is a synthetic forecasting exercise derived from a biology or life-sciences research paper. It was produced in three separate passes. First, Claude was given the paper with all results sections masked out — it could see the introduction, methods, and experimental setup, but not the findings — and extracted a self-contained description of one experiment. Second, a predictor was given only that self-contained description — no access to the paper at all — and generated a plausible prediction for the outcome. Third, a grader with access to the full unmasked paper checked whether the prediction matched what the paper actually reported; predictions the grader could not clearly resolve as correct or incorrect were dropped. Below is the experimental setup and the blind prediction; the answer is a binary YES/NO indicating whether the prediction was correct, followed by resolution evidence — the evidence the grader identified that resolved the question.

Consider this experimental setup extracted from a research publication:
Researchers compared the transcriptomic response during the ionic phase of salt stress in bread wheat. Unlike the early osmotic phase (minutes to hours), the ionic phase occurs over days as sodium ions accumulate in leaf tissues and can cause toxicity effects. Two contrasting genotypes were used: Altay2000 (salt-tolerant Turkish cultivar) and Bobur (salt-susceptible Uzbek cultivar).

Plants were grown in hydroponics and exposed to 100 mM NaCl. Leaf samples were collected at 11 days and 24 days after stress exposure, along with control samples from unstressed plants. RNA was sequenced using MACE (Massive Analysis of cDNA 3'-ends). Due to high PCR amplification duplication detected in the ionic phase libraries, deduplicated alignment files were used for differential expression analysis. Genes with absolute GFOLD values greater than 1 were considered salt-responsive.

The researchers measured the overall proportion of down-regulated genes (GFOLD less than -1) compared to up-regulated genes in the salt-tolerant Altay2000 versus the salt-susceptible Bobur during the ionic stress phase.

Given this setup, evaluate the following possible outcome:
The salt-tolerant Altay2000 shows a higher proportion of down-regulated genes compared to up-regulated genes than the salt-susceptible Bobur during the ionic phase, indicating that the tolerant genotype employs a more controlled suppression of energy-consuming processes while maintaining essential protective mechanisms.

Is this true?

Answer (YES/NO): YES